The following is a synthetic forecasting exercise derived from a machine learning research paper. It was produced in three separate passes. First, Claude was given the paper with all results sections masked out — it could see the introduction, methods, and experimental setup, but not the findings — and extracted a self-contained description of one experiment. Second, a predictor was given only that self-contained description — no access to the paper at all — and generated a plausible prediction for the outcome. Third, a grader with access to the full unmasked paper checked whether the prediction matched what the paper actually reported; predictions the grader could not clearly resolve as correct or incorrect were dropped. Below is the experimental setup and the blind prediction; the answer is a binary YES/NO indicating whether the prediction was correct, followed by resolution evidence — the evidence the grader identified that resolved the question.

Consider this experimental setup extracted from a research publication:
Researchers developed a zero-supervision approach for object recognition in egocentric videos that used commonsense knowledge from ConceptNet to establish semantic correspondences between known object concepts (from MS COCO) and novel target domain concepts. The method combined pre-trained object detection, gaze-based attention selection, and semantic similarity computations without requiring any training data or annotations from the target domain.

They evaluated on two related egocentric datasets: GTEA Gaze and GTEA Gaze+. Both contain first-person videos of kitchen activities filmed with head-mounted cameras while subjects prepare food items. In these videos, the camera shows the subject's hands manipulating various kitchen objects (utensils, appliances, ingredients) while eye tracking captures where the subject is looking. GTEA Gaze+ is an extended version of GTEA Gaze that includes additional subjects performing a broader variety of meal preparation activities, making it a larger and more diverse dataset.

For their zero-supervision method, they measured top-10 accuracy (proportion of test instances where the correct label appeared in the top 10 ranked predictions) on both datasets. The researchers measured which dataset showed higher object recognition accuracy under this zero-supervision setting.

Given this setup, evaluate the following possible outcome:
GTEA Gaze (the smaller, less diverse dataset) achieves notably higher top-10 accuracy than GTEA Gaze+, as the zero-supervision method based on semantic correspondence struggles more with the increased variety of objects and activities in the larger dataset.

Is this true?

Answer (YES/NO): NO